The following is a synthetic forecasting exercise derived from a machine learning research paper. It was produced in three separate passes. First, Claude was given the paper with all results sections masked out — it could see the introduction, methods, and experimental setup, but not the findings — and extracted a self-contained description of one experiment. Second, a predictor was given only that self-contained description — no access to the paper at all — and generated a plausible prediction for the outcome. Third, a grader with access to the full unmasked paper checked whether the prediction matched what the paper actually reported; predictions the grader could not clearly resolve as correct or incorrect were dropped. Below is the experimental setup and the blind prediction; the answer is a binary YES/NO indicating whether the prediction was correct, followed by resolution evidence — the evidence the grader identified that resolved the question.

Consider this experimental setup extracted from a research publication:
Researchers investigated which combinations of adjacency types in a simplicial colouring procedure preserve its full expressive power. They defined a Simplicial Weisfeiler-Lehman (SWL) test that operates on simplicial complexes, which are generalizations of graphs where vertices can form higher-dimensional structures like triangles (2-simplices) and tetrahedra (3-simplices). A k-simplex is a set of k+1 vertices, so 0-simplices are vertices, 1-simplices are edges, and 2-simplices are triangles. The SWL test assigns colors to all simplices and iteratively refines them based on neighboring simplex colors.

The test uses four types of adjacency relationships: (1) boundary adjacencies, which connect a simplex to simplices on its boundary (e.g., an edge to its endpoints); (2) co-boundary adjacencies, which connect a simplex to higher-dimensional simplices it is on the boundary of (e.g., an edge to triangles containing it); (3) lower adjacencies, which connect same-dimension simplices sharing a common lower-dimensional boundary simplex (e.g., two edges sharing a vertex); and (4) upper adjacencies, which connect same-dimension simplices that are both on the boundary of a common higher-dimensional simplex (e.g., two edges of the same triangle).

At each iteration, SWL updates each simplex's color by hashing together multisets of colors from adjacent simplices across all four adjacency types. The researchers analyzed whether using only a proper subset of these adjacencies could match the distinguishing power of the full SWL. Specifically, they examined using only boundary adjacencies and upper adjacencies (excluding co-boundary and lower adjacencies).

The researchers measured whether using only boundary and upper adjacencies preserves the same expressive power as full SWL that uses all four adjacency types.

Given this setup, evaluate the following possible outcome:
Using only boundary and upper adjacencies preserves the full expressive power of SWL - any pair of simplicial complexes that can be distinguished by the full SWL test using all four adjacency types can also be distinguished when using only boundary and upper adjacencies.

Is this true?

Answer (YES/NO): YES